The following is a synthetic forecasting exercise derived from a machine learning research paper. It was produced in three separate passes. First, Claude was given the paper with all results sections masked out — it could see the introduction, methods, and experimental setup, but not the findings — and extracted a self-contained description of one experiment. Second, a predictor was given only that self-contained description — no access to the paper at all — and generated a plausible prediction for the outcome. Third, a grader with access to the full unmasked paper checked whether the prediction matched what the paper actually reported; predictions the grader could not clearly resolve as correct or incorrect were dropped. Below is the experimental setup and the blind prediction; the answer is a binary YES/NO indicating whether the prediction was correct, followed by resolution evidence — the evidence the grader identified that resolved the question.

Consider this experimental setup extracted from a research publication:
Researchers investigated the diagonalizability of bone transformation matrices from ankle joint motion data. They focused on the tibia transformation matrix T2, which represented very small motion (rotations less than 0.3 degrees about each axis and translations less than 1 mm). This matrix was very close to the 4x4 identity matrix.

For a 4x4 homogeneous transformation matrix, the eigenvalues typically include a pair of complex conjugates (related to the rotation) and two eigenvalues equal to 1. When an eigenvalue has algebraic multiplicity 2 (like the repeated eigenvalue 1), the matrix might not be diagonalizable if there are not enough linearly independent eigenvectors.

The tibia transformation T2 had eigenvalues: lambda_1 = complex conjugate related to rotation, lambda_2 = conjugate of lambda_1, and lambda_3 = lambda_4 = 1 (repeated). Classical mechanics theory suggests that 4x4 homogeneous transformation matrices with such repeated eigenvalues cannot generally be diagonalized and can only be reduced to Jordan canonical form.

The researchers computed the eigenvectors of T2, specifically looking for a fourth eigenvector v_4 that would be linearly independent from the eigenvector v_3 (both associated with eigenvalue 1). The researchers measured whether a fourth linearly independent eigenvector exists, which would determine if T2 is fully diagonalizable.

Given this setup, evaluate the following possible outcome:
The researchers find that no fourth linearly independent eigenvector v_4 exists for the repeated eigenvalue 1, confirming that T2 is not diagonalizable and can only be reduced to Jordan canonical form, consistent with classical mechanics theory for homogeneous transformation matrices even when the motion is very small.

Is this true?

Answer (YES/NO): NO